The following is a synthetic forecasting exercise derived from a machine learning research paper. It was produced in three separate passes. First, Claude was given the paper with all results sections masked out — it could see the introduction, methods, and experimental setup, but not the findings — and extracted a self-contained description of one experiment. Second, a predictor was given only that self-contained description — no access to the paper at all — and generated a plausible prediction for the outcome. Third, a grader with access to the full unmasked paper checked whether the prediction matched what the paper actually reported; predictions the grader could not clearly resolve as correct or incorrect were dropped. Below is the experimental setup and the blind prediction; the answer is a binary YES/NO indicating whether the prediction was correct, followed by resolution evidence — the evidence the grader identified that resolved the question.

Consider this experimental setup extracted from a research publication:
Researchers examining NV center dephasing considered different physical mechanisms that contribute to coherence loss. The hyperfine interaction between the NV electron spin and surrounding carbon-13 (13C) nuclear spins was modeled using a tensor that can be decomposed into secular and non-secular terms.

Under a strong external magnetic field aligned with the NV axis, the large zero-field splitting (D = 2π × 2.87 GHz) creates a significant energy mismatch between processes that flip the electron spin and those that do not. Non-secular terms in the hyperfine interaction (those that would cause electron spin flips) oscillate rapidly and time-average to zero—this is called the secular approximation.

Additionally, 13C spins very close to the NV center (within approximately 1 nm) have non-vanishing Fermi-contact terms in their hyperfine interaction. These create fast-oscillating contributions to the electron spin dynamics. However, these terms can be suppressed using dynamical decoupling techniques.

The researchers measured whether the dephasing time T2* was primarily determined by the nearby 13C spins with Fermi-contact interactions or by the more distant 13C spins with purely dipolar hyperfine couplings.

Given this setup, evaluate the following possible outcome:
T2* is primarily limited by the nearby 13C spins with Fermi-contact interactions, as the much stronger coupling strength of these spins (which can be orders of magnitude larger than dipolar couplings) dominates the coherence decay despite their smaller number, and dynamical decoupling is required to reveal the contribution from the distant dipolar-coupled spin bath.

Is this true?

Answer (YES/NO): NO